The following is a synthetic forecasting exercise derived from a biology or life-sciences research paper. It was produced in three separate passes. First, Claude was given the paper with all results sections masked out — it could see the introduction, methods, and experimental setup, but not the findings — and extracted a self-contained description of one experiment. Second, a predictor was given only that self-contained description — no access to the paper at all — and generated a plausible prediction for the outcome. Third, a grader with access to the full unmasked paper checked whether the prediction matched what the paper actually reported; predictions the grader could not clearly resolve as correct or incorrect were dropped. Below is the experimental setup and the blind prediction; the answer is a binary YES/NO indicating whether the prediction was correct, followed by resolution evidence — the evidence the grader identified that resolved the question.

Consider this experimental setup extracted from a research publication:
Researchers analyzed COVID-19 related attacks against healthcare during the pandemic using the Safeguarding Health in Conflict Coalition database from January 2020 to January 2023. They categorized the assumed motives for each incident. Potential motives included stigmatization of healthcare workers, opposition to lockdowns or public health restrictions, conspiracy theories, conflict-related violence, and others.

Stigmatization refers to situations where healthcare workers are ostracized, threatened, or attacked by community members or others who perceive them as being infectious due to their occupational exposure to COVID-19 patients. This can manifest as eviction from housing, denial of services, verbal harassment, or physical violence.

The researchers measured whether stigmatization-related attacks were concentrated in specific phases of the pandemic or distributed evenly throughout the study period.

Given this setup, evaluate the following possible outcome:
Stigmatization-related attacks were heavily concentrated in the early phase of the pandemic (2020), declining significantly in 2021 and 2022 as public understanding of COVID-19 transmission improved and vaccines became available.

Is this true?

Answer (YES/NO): YES